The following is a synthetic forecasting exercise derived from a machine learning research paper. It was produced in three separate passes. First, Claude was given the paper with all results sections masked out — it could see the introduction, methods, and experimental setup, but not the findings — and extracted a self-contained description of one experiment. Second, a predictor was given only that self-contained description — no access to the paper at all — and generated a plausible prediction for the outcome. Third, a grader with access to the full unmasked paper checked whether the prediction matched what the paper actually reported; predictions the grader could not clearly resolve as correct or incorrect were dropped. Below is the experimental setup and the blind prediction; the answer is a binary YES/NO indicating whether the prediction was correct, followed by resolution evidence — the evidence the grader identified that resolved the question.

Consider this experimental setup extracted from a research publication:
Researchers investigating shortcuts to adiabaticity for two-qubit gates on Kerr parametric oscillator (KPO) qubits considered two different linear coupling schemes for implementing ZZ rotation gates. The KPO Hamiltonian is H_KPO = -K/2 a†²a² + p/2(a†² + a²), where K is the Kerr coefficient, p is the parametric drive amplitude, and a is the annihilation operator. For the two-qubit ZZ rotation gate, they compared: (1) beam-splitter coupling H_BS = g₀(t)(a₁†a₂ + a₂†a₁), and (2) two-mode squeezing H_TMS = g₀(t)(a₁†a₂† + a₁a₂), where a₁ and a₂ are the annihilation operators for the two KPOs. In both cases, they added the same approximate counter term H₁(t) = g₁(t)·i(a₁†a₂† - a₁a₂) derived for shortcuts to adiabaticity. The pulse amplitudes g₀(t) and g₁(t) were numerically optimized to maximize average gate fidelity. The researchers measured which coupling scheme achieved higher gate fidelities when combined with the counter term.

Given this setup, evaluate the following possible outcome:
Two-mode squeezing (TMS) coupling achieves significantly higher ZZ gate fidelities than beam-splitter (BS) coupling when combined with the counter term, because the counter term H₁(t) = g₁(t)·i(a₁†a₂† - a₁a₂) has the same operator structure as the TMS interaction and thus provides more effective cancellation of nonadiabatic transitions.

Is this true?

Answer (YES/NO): YES